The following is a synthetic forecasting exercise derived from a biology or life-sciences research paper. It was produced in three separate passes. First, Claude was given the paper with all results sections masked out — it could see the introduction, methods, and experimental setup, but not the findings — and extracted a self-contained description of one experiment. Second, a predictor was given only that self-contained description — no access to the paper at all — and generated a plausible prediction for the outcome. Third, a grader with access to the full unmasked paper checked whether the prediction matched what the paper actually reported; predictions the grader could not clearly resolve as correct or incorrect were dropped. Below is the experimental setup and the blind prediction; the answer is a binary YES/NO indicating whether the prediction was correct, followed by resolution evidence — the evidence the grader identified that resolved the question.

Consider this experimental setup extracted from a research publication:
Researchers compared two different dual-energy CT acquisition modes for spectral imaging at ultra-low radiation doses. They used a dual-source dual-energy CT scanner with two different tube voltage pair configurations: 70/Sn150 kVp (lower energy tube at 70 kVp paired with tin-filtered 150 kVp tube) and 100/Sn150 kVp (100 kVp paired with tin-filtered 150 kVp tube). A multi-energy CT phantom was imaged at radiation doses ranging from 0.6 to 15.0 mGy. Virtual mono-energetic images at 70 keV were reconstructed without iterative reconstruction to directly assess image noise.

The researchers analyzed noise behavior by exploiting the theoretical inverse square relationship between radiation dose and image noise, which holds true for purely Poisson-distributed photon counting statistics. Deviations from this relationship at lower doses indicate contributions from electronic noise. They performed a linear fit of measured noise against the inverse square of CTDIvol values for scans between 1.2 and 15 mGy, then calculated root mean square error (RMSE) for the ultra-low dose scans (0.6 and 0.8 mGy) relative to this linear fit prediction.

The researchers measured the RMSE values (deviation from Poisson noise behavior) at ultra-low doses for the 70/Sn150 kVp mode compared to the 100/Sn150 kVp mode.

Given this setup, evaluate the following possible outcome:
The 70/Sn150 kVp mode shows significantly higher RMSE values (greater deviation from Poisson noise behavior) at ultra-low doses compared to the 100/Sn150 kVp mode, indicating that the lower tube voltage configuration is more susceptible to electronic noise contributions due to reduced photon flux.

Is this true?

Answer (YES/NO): YES